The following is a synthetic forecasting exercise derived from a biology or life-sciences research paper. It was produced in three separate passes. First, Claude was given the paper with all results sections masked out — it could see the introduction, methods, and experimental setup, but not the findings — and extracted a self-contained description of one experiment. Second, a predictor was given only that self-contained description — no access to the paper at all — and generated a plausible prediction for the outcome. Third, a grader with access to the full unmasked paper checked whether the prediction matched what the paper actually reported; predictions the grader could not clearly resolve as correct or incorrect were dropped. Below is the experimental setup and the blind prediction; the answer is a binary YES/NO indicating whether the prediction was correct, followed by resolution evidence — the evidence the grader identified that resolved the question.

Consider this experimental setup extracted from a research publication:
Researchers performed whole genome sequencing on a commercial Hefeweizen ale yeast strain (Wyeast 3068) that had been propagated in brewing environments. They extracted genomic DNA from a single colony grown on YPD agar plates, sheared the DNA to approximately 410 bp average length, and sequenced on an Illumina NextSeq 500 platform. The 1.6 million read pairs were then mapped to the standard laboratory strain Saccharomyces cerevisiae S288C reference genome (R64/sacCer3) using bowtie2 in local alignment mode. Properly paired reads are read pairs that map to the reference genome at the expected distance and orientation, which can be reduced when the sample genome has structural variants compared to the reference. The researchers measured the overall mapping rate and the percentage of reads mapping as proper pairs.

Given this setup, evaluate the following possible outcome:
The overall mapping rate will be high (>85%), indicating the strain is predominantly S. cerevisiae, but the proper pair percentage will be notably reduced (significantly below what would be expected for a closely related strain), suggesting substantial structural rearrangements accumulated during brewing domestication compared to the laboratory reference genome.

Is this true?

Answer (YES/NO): YES